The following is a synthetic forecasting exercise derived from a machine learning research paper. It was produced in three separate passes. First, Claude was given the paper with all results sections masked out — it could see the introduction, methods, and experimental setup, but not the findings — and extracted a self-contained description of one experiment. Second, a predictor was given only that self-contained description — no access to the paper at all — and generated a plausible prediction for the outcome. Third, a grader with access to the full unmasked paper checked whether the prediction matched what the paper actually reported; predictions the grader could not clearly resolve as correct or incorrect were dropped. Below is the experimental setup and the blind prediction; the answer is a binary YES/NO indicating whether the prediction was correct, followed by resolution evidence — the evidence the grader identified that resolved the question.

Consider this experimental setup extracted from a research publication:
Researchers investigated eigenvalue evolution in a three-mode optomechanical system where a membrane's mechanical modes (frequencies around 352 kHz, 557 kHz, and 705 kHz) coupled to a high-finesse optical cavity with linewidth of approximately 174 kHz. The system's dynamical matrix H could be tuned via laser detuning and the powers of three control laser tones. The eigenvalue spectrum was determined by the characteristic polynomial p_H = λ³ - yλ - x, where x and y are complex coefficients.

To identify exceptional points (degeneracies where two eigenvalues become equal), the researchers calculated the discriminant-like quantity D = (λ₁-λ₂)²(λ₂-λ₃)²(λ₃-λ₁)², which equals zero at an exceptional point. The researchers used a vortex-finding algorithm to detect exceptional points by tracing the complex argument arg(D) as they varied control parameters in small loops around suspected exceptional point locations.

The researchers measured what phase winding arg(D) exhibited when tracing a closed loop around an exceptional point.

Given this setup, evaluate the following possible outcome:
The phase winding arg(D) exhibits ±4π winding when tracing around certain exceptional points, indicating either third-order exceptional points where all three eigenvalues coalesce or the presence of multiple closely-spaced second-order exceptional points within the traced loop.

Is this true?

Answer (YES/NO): NO